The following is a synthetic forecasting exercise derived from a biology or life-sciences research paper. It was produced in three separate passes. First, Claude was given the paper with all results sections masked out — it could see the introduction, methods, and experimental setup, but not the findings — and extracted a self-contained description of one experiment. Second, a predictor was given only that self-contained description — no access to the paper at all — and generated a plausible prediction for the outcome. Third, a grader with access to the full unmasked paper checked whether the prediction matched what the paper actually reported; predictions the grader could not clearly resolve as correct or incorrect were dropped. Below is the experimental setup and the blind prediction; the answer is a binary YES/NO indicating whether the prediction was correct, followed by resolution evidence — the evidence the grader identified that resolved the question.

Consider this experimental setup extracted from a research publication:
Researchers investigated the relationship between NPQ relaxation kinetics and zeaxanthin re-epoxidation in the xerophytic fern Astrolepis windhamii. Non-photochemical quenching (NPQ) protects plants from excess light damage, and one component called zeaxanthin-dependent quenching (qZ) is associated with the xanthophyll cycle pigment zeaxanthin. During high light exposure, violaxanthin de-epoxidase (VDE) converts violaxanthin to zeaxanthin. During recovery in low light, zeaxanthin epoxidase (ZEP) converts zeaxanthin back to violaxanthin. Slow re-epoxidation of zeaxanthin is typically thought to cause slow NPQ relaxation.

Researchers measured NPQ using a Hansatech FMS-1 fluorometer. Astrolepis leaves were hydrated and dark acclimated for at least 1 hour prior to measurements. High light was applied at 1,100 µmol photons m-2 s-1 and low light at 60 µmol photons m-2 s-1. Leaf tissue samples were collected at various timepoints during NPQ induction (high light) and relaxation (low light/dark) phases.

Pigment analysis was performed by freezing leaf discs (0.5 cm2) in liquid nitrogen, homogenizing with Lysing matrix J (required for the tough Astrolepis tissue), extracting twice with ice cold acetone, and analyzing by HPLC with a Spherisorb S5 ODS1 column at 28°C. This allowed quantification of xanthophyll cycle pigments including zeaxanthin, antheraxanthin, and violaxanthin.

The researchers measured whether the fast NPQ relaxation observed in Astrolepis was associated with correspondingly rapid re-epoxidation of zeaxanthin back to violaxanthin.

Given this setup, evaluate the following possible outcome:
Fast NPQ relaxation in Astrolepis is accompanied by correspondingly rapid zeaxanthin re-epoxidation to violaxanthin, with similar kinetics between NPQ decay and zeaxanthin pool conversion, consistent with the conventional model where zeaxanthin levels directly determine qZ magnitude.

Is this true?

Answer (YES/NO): NO